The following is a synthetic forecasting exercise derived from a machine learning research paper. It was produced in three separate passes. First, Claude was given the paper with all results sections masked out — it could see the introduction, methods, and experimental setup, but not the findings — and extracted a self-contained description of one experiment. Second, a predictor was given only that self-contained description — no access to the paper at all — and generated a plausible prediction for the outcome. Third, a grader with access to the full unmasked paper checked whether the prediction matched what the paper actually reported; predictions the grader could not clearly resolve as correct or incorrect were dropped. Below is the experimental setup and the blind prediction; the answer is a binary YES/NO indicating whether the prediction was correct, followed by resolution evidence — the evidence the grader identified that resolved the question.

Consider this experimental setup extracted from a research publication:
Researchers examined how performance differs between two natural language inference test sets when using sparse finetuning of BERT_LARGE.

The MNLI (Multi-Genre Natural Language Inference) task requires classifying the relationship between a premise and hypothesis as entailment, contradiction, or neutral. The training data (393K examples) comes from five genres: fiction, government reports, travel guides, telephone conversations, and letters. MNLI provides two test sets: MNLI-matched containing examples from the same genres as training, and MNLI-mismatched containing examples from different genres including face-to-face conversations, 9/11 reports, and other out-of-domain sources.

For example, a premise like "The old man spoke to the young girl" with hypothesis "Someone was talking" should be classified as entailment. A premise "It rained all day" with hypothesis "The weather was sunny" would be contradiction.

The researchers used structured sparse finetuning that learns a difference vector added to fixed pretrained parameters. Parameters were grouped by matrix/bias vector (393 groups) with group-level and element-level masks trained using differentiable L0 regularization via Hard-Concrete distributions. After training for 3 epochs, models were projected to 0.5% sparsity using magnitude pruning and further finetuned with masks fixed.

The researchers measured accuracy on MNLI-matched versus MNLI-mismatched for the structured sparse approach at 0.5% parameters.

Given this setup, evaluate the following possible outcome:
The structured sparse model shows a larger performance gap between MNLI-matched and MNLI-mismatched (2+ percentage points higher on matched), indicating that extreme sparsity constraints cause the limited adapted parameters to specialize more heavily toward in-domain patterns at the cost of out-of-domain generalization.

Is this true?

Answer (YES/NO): NO